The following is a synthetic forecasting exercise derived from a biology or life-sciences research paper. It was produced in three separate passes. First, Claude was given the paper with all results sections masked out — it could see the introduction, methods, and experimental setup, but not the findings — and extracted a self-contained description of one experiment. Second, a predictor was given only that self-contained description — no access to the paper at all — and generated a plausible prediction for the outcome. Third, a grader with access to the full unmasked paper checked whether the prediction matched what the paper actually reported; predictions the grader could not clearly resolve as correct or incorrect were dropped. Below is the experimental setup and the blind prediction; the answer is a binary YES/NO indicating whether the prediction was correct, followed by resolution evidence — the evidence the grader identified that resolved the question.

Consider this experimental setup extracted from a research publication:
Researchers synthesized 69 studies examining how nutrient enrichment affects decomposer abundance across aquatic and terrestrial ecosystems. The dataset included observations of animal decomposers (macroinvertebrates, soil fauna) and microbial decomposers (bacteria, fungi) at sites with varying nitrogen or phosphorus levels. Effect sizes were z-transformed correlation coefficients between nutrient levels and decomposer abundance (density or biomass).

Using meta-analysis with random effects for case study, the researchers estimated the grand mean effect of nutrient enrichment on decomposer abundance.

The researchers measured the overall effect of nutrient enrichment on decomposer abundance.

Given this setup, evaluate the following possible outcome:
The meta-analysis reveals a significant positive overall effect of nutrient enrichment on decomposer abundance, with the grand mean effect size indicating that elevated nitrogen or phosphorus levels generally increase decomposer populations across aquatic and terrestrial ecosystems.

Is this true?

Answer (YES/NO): NO